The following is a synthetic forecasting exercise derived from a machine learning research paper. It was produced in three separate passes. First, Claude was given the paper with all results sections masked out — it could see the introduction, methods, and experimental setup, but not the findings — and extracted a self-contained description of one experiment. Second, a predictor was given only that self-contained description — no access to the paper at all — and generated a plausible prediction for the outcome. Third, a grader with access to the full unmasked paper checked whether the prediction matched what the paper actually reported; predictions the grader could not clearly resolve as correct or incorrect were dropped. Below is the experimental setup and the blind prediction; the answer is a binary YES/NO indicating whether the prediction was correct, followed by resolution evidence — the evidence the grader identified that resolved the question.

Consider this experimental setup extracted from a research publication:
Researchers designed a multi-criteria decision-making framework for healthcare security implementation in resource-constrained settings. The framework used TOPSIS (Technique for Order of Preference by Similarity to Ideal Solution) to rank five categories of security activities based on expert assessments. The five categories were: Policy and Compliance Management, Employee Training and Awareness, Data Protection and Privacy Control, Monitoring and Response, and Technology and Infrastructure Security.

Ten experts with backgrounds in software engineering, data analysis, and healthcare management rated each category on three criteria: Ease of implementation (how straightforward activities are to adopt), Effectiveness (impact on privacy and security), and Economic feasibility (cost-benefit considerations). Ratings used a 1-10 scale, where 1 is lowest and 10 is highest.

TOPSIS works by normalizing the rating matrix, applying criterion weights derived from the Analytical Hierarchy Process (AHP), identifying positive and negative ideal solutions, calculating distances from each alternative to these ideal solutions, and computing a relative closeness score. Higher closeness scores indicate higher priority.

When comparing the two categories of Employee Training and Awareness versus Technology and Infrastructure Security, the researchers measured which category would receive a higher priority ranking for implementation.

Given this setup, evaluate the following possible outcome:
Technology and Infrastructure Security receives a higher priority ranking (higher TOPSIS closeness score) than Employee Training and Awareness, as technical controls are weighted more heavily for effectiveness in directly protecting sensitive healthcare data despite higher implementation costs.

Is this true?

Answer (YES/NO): NO